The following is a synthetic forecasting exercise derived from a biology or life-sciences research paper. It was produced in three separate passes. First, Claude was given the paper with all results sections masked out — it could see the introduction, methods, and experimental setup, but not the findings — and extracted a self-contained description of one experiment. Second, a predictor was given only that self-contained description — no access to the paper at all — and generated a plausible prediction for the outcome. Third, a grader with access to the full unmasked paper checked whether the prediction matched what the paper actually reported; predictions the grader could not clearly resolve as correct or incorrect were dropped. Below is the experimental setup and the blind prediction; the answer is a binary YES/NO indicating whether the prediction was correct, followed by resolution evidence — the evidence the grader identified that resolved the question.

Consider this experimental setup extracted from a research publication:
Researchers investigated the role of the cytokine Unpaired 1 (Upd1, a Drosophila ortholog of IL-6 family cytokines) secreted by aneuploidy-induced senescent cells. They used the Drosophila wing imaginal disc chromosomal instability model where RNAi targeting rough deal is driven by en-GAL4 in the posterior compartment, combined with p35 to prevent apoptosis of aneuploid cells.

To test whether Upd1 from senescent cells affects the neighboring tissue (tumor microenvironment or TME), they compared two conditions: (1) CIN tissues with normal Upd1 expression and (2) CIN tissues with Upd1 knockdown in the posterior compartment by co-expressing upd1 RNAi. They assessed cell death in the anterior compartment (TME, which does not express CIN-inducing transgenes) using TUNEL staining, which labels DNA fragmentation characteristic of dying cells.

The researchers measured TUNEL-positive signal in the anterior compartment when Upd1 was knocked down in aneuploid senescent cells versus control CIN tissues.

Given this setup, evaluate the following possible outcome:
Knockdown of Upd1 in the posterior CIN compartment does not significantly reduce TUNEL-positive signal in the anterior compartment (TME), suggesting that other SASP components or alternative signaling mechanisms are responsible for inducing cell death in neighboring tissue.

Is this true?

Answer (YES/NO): NO